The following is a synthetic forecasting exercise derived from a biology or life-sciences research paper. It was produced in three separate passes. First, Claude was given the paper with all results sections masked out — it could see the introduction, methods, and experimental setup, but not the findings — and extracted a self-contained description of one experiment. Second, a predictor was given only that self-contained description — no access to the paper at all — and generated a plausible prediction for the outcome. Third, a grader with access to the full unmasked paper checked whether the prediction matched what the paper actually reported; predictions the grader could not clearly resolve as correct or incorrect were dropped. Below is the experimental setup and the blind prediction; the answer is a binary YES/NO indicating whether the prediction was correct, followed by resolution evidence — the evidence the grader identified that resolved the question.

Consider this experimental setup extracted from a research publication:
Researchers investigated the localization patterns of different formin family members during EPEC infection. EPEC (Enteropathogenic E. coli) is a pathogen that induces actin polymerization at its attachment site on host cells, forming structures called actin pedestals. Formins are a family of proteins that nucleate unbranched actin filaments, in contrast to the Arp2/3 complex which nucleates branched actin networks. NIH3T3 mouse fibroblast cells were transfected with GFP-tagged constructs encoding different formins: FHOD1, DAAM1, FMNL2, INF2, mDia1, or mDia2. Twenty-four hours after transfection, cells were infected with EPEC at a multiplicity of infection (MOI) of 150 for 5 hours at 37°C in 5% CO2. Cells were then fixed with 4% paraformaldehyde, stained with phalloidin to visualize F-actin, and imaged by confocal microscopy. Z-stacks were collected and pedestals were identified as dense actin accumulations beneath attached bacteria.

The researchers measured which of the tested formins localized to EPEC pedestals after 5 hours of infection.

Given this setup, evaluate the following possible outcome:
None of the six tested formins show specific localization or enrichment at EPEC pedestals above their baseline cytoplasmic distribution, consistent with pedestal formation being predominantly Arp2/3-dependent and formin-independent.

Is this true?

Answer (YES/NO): NO